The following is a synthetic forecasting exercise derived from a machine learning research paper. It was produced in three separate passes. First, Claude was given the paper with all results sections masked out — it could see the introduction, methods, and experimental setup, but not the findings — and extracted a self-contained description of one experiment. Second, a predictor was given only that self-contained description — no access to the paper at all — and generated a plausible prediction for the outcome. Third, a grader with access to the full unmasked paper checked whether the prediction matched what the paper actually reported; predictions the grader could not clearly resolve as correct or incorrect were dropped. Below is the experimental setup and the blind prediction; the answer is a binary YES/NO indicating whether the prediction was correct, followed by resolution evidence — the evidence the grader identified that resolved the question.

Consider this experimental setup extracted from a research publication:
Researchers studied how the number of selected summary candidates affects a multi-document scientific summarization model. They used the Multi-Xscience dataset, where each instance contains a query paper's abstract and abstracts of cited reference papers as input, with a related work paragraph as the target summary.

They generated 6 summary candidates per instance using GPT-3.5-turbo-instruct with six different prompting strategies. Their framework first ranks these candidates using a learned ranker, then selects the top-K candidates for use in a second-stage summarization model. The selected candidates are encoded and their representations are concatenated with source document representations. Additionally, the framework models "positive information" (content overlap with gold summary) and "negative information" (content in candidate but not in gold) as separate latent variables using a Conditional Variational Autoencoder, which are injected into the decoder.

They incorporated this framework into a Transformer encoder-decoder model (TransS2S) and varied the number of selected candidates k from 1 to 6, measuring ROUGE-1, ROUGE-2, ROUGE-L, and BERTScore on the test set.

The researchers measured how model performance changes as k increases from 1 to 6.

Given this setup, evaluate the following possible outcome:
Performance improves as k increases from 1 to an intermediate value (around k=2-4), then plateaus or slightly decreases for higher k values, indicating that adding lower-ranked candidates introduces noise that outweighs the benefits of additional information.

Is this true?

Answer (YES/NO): YES